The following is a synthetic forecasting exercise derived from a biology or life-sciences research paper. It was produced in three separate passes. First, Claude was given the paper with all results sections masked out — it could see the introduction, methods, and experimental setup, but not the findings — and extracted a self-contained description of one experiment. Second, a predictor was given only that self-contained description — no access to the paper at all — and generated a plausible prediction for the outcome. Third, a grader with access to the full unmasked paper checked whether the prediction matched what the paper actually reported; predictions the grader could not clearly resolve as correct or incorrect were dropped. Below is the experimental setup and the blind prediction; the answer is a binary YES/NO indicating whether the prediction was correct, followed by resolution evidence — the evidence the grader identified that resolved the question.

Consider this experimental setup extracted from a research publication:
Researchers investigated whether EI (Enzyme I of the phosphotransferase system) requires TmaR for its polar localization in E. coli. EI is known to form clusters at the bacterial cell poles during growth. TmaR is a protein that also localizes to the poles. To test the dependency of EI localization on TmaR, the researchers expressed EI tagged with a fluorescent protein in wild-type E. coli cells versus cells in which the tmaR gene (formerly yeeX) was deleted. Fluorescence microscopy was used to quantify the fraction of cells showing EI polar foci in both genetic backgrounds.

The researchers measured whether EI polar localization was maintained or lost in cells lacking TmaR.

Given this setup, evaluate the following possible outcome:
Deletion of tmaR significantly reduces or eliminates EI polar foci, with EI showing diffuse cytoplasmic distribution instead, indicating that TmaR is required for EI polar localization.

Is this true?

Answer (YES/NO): YES